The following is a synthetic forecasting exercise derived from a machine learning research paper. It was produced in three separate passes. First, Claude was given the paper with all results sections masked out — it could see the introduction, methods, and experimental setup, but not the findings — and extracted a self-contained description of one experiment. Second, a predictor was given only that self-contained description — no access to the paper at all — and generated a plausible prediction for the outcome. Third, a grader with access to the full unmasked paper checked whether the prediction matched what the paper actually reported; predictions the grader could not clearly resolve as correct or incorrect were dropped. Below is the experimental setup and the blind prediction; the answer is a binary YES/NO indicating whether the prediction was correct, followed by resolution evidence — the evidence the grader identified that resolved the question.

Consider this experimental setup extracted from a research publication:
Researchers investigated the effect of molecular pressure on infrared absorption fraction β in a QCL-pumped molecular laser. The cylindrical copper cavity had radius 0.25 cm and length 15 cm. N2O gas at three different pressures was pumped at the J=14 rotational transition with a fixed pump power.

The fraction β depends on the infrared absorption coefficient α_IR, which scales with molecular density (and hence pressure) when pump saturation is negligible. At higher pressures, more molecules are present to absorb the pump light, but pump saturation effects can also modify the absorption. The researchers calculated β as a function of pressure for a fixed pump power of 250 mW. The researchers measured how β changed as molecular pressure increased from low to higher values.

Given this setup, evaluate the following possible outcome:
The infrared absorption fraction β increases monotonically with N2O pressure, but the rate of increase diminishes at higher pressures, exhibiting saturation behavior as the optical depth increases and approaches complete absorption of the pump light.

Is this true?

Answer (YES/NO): NO